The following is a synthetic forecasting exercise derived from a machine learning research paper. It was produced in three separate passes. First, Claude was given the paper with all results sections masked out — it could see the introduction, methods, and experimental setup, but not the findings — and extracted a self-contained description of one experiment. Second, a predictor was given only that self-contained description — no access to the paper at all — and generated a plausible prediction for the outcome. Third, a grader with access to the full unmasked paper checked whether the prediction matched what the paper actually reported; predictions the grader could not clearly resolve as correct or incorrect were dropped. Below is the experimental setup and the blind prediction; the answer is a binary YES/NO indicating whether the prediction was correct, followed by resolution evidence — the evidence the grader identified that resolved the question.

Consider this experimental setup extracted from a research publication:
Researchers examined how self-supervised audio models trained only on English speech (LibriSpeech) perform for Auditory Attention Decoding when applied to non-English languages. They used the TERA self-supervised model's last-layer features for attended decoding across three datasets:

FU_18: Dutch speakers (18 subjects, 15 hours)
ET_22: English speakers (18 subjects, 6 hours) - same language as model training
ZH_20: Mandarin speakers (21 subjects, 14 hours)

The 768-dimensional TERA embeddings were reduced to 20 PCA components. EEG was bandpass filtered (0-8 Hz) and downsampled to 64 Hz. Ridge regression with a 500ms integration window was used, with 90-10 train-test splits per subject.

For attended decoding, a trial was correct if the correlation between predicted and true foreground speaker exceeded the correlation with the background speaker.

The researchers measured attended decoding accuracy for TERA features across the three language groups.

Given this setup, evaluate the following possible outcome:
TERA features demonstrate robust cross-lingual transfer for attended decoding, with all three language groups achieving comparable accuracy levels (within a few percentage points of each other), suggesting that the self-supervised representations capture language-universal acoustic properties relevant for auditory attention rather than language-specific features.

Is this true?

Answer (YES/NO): NO